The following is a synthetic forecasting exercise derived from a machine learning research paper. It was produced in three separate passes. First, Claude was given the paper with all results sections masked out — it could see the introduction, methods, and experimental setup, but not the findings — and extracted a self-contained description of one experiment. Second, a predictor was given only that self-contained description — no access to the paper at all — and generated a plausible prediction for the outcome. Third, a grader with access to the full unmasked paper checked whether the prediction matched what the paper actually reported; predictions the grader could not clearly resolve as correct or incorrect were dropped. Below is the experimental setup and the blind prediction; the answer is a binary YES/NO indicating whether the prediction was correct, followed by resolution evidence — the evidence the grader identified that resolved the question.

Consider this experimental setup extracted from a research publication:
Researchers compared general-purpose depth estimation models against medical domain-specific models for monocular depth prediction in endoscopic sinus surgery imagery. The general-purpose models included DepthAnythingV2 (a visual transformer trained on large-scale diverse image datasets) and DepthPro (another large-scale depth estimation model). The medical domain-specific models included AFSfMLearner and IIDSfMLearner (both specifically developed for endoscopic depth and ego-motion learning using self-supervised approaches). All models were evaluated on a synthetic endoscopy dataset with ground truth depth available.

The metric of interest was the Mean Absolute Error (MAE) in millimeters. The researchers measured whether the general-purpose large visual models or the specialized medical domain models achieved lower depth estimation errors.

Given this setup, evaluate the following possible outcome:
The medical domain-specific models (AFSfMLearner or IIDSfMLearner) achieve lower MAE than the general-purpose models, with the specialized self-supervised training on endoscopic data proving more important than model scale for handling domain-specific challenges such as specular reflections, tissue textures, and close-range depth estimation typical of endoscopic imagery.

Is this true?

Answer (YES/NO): YES